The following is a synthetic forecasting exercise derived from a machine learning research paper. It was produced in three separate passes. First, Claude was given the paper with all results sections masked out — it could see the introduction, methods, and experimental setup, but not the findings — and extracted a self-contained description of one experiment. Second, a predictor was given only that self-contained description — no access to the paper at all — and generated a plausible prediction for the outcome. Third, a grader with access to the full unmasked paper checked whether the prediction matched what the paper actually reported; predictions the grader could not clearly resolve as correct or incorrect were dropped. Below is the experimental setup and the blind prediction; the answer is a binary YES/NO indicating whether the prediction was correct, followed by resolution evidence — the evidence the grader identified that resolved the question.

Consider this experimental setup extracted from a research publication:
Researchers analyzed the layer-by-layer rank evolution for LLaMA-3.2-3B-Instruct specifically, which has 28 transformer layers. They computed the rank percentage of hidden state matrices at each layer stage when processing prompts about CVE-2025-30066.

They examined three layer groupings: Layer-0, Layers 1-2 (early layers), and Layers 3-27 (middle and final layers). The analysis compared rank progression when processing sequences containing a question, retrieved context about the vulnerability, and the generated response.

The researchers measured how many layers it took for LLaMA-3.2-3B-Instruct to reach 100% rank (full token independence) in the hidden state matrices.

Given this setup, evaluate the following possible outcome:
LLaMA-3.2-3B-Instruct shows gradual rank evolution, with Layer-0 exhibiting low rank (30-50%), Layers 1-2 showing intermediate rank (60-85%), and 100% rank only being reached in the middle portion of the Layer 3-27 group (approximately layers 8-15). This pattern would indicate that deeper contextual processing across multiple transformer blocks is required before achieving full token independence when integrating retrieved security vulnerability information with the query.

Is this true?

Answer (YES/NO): NO